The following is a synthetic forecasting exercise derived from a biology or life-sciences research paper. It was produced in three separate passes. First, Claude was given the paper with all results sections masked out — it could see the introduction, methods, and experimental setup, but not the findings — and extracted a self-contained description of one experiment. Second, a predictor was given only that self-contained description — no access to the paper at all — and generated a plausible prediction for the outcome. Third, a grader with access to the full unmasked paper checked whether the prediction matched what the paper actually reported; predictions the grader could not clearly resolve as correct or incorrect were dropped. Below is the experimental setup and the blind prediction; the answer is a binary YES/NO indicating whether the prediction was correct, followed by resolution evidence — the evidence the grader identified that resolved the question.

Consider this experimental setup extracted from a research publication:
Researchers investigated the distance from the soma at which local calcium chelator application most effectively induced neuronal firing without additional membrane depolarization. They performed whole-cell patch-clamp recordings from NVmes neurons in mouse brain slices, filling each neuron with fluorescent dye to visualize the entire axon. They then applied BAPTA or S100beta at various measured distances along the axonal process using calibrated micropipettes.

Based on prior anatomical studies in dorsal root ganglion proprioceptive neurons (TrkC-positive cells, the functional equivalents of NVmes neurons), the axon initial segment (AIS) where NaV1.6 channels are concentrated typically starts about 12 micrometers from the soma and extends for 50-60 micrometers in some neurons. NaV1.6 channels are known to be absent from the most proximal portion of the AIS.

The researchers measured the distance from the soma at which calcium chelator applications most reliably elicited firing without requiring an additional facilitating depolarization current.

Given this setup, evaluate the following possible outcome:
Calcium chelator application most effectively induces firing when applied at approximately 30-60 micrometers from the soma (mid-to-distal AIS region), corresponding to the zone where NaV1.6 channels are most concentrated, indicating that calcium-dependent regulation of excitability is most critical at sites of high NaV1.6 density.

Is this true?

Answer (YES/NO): NO